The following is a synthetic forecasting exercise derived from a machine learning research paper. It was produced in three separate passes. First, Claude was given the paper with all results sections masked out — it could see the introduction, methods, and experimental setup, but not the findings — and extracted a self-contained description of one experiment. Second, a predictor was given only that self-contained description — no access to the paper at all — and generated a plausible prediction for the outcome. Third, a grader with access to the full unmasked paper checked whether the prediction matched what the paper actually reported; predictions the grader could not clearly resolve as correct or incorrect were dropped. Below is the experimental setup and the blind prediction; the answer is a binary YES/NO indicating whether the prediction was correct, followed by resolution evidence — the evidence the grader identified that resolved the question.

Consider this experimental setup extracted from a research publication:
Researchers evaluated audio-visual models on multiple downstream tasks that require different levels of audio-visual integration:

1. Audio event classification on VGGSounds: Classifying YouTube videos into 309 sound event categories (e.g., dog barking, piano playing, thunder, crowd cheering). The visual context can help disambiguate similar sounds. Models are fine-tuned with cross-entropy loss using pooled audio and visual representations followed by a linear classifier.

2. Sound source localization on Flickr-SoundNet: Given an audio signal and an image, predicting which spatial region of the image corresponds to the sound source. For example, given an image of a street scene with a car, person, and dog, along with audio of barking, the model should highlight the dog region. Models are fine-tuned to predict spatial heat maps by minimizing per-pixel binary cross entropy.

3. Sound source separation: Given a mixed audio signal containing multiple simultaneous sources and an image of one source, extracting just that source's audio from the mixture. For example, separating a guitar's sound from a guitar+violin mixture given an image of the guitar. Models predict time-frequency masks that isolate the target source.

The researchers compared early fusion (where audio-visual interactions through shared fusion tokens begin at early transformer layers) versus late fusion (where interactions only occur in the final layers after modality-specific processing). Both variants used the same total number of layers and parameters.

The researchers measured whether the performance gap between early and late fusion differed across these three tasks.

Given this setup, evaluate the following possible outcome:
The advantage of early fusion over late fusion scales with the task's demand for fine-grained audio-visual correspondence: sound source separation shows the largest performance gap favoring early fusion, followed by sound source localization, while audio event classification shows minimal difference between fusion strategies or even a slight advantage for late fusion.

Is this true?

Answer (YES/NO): NO